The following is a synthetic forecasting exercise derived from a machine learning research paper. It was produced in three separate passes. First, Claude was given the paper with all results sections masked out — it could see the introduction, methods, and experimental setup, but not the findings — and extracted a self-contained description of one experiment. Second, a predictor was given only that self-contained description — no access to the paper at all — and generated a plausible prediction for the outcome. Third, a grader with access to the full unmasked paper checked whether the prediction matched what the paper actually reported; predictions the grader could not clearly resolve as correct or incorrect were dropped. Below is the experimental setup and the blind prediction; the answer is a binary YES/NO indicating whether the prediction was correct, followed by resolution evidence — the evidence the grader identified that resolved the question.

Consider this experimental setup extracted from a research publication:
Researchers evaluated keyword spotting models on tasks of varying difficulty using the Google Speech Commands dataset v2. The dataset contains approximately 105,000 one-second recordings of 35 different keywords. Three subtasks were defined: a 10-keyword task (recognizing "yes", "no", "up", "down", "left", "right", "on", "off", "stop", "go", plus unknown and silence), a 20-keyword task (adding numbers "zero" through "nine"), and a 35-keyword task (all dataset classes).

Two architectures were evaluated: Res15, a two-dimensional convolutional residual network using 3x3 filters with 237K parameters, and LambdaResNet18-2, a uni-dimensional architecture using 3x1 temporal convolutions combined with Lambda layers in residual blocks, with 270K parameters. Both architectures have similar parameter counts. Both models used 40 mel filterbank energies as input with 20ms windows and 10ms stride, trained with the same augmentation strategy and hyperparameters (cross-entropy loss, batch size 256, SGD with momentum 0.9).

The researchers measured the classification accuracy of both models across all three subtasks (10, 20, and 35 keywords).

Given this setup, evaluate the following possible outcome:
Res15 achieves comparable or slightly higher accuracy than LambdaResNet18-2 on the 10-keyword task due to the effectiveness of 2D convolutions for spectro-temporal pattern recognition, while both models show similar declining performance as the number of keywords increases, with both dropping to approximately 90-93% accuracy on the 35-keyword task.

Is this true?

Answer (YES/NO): NO